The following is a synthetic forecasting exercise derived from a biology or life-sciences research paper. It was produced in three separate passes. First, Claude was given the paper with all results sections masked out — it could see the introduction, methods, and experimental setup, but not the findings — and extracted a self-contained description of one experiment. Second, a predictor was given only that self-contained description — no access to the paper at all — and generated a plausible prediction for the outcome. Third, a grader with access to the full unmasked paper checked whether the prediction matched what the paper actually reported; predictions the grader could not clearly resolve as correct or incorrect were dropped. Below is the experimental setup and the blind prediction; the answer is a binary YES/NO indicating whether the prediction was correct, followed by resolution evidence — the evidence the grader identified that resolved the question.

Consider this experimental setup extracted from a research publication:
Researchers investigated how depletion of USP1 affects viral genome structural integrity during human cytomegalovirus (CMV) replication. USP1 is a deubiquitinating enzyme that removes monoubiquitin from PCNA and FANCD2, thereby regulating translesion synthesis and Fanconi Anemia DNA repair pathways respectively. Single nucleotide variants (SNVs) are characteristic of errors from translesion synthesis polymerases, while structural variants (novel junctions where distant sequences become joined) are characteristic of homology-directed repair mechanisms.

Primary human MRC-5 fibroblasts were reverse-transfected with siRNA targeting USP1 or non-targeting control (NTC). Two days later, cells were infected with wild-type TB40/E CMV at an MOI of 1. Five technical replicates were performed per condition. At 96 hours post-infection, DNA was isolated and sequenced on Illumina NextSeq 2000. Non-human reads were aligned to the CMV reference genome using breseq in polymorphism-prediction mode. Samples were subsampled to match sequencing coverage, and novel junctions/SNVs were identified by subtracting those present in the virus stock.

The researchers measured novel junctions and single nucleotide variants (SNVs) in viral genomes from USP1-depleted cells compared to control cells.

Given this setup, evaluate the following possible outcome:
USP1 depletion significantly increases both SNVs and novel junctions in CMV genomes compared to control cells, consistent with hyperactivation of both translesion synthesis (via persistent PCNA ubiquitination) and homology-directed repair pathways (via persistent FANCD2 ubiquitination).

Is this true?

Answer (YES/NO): NO